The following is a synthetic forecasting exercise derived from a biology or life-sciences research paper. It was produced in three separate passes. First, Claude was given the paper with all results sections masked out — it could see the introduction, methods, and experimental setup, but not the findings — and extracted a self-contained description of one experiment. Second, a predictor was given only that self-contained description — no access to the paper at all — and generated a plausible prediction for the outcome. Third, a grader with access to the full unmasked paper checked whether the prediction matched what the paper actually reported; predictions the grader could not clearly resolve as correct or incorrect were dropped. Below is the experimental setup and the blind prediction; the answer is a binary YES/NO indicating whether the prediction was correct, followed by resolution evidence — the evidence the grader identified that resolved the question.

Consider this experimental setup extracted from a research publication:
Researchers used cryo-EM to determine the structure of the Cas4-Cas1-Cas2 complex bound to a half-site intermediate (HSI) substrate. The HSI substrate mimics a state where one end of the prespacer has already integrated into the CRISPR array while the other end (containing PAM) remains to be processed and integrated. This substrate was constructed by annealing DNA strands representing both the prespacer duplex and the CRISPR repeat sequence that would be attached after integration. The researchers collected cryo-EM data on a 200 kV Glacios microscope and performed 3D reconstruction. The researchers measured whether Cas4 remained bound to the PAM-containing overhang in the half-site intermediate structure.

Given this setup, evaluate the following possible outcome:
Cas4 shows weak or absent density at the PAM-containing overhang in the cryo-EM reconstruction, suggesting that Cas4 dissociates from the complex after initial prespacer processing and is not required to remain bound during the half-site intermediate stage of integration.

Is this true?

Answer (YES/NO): NO